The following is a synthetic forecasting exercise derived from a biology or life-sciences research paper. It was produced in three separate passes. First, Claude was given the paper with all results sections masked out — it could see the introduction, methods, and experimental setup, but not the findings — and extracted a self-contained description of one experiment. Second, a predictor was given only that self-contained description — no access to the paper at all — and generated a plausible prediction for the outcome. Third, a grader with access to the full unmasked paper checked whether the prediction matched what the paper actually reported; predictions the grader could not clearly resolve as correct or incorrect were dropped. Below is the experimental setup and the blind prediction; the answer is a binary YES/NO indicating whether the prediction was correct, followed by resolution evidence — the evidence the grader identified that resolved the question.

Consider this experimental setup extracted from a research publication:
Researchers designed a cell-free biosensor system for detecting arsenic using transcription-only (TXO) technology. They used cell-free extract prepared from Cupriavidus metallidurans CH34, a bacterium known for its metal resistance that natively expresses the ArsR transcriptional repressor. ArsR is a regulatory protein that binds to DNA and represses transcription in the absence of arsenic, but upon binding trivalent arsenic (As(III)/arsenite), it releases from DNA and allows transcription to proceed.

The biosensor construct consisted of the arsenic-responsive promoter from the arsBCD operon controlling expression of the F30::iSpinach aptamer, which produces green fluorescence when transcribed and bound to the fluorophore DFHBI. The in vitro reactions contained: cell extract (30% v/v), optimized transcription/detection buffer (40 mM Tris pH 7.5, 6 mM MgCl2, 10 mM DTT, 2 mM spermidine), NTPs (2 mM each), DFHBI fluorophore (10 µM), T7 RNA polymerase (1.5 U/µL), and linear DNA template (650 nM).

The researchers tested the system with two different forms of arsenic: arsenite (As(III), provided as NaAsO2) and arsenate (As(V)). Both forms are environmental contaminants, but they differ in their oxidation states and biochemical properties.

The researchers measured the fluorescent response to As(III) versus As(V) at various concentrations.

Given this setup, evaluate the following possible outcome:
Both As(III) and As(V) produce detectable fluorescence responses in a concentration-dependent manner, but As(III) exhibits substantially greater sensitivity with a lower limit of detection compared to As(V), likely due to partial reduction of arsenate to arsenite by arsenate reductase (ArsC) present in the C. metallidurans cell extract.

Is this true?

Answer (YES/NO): NO